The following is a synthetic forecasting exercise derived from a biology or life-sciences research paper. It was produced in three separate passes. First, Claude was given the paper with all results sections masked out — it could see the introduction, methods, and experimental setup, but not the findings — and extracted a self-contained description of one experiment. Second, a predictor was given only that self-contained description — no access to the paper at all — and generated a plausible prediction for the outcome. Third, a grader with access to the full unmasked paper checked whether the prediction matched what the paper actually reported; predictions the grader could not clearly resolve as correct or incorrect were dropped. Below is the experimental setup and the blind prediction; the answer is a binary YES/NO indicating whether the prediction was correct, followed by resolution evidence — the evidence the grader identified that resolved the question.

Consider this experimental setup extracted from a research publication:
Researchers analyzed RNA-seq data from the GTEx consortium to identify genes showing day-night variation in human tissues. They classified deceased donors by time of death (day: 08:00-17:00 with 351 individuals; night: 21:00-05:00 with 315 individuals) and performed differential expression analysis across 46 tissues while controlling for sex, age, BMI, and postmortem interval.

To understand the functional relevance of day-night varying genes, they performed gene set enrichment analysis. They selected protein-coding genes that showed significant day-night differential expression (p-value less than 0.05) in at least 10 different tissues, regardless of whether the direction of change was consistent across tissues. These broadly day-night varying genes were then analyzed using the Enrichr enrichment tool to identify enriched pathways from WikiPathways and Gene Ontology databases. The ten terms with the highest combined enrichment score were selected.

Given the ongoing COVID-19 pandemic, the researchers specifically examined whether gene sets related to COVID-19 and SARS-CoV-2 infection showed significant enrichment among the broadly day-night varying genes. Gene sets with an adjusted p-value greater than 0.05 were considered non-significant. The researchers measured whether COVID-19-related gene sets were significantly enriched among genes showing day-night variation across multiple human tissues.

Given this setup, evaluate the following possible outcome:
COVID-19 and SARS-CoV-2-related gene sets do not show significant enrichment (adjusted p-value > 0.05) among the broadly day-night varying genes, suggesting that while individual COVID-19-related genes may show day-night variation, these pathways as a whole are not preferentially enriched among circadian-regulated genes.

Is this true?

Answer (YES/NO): YES